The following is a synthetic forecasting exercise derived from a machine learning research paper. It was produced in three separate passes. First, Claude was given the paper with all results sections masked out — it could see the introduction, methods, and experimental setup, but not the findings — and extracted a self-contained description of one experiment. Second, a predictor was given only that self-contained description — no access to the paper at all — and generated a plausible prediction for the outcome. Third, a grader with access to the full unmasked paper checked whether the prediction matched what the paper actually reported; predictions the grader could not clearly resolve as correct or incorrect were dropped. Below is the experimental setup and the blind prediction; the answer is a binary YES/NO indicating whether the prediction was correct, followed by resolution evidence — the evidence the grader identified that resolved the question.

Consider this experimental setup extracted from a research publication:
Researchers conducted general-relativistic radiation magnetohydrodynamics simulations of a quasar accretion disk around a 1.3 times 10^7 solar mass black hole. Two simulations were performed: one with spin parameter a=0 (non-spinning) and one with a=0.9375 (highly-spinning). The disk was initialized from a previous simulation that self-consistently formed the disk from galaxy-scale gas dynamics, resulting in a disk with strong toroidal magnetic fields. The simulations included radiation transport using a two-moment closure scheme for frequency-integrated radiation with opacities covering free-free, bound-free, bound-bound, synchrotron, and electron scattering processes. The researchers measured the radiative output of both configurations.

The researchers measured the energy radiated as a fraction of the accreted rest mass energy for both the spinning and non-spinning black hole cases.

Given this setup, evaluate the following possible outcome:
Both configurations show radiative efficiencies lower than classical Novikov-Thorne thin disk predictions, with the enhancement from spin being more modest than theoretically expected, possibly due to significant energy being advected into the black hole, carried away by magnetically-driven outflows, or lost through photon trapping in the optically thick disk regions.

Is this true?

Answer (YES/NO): NO